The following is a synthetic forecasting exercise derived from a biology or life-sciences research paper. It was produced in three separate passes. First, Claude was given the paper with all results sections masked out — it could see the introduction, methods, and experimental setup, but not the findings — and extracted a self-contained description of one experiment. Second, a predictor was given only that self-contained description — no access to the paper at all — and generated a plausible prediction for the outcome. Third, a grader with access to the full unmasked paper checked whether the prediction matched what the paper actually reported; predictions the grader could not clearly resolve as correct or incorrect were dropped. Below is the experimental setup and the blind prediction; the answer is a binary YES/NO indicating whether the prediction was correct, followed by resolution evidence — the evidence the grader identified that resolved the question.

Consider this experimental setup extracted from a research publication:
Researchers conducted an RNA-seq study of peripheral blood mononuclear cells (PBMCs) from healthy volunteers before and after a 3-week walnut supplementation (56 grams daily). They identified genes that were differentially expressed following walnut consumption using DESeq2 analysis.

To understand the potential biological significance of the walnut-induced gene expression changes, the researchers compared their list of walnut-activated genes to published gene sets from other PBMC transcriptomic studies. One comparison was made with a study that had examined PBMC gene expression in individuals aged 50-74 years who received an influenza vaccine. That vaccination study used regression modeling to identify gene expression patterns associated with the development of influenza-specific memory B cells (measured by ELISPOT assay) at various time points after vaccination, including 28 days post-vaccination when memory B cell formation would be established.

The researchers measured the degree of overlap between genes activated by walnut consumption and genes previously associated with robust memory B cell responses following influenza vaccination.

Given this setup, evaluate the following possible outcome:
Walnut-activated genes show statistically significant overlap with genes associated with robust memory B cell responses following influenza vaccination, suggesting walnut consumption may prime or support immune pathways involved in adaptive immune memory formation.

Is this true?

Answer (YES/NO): YES